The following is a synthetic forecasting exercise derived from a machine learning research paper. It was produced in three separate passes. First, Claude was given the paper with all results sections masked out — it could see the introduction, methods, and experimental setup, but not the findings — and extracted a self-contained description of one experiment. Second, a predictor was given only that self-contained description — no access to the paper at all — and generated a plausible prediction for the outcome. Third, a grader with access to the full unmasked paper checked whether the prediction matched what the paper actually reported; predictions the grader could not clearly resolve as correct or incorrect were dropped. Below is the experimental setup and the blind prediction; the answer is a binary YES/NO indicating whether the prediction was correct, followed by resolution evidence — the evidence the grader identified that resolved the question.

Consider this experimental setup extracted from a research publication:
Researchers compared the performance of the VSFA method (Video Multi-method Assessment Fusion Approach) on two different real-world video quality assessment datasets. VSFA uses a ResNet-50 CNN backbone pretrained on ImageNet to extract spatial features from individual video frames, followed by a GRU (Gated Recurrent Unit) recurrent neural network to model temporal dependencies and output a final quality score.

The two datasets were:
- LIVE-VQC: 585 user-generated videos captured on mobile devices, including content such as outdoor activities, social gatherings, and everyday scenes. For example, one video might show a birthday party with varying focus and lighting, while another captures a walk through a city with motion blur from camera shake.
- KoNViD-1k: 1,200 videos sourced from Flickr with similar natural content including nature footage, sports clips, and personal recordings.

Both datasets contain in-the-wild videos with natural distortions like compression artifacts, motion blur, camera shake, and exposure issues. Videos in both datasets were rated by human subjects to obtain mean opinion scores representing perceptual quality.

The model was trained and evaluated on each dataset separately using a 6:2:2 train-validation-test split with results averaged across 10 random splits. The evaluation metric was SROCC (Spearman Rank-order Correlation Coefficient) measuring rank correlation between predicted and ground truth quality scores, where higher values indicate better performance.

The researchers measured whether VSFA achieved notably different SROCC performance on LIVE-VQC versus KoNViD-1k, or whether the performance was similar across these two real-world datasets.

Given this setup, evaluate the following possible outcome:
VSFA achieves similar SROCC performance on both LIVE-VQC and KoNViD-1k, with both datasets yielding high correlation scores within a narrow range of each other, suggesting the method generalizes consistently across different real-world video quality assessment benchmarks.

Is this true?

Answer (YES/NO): YES